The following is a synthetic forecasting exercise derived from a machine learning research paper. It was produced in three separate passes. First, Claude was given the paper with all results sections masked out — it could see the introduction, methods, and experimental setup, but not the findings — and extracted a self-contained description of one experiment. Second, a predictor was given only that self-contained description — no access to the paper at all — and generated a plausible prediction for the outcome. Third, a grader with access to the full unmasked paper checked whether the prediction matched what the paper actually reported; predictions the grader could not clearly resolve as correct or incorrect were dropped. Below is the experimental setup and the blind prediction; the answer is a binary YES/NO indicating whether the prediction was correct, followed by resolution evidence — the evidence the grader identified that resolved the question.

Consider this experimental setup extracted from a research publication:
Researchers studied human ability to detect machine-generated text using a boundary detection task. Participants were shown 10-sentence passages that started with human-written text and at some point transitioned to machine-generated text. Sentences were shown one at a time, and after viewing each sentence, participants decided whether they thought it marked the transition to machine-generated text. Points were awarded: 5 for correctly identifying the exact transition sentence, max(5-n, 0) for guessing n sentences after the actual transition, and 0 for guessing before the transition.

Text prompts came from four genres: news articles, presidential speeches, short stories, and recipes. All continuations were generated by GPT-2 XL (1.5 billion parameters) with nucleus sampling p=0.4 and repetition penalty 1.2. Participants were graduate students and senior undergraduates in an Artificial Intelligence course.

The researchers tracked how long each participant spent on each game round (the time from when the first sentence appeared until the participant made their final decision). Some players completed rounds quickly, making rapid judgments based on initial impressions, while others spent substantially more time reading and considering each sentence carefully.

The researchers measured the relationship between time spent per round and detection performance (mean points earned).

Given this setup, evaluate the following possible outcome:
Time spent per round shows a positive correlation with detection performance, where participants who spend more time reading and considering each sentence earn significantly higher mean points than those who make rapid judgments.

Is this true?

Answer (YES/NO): YES